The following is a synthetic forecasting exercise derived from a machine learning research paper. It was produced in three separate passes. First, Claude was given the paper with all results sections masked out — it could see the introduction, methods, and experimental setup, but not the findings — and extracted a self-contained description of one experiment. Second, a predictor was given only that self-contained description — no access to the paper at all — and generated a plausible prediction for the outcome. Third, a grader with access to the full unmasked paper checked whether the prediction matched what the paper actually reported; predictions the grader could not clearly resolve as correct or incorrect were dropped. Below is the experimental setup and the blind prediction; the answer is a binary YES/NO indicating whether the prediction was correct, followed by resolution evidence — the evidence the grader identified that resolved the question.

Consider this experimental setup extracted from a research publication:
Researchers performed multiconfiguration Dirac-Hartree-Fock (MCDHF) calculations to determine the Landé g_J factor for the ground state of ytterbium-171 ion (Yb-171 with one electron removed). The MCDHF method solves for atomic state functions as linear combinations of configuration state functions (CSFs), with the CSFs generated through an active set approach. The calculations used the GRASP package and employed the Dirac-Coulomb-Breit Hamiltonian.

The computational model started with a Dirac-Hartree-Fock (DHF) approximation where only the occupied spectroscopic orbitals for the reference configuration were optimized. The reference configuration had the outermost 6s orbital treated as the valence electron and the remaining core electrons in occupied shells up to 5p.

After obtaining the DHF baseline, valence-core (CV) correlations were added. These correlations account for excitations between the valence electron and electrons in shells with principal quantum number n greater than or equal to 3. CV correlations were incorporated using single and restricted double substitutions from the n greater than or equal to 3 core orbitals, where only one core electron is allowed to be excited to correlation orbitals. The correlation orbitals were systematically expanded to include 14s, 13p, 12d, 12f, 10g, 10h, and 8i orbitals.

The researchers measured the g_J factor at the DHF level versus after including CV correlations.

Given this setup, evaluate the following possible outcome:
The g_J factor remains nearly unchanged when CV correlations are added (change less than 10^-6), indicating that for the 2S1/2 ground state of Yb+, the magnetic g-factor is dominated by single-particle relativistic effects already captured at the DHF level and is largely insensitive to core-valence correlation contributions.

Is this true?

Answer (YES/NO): NO